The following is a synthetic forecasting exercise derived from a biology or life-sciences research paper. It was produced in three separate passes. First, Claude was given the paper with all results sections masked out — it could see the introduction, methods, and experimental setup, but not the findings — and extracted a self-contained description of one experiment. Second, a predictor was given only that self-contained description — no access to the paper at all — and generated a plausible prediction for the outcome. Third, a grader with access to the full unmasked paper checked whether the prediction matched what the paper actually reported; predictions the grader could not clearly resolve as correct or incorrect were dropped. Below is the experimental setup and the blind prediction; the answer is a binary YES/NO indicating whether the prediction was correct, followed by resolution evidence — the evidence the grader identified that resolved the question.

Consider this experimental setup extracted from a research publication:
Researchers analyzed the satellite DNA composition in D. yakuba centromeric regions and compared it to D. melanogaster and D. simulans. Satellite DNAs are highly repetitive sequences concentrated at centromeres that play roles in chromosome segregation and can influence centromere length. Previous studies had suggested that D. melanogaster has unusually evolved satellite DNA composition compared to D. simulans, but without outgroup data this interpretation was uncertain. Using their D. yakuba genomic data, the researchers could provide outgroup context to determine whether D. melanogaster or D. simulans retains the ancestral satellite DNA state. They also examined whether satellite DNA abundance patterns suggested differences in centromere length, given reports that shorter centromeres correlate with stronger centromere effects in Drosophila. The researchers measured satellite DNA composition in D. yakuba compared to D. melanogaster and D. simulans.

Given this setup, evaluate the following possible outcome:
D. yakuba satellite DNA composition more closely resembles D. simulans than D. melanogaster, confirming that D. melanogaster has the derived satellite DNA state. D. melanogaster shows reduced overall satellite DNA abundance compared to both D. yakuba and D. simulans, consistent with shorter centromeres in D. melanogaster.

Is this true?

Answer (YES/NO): NO